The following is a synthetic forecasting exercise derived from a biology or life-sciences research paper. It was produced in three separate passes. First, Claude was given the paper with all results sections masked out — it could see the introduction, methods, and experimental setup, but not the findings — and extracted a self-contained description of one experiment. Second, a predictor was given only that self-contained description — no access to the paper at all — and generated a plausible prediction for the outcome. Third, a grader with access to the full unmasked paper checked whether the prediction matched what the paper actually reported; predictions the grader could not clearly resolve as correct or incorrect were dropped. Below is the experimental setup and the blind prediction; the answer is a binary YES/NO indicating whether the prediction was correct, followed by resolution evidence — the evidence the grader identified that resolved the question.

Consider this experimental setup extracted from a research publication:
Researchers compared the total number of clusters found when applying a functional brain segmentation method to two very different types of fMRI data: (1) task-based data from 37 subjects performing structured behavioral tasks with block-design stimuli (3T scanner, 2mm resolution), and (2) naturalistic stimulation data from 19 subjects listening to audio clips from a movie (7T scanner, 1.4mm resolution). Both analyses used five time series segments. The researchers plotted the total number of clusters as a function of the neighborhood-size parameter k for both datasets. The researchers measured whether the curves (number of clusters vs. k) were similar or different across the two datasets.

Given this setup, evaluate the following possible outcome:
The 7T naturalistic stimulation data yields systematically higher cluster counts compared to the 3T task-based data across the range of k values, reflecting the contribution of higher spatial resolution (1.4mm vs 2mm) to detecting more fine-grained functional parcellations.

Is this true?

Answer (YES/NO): NO